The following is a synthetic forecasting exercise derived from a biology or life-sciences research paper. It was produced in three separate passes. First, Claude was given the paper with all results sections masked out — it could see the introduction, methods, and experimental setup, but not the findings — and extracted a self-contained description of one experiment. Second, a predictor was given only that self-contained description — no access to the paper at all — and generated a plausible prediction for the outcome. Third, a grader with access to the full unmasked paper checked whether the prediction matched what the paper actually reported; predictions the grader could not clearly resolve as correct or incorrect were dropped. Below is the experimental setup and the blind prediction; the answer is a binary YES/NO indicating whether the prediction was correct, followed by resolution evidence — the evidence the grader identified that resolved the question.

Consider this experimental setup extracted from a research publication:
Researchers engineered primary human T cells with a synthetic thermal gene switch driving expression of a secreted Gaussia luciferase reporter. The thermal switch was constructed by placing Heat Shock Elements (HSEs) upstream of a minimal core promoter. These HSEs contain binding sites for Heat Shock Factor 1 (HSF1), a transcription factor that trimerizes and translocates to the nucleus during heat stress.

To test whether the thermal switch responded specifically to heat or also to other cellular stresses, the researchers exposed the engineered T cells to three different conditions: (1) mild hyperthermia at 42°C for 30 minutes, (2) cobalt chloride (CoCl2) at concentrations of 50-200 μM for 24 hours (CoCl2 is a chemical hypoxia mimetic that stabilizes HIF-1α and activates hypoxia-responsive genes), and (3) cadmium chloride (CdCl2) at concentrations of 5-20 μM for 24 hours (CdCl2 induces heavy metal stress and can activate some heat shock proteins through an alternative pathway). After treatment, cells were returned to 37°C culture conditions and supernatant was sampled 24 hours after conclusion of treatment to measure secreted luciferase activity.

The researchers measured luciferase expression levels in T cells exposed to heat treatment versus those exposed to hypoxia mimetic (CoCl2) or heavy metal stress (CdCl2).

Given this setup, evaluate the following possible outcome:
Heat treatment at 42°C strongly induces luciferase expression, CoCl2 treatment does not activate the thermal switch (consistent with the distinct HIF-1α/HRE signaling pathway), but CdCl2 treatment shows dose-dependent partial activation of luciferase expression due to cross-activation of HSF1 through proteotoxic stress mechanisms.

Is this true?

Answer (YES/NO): NO